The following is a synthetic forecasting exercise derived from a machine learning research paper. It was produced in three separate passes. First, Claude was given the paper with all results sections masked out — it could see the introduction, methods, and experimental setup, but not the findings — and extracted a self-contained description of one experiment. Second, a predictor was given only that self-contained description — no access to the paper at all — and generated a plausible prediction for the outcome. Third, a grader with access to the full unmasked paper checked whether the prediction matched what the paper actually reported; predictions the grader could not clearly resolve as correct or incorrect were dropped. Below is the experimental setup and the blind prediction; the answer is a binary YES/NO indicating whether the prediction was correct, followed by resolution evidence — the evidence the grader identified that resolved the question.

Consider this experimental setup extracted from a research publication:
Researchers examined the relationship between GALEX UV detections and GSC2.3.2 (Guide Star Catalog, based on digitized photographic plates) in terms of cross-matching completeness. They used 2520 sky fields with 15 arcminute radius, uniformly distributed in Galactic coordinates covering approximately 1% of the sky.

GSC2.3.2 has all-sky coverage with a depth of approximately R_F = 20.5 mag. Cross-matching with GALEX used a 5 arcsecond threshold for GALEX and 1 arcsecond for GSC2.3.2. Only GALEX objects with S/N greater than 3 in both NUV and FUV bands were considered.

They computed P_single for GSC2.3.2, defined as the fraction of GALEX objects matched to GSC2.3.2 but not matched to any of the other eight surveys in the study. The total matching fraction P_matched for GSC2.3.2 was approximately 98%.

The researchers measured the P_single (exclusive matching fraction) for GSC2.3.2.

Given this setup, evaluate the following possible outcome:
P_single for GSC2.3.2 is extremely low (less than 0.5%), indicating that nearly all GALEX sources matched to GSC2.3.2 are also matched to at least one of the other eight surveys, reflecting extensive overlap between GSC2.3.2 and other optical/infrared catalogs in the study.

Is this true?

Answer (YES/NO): NO